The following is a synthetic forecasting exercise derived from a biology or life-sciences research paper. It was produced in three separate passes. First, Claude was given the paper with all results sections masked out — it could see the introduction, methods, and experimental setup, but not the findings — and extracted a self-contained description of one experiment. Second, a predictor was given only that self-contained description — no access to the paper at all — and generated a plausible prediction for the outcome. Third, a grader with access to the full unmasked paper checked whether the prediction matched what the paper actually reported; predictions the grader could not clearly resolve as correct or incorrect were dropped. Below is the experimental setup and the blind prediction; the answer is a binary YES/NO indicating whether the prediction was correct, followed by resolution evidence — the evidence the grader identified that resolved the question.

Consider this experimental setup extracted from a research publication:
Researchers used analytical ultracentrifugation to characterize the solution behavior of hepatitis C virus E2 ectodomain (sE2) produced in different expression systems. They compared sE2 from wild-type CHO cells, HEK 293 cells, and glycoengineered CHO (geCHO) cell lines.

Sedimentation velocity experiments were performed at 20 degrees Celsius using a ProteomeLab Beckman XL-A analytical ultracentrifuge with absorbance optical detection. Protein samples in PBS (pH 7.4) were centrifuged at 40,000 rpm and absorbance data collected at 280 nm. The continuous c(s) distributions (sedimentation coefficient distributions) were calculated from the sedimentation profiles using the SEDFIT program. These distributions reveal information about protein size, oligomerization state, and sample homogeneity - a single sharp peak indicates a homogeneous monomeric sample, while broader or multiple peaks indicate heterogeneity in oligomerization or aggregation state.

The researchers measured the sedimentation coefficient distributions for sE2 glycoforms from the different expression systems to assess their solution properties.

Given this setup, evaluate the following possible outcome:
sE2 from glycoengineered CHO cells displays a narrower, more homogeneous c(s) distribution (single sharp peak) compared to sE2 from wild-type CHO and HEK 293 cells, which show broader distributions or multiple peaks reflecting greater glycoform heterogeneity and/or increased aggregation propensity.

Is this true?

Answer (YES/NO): NO